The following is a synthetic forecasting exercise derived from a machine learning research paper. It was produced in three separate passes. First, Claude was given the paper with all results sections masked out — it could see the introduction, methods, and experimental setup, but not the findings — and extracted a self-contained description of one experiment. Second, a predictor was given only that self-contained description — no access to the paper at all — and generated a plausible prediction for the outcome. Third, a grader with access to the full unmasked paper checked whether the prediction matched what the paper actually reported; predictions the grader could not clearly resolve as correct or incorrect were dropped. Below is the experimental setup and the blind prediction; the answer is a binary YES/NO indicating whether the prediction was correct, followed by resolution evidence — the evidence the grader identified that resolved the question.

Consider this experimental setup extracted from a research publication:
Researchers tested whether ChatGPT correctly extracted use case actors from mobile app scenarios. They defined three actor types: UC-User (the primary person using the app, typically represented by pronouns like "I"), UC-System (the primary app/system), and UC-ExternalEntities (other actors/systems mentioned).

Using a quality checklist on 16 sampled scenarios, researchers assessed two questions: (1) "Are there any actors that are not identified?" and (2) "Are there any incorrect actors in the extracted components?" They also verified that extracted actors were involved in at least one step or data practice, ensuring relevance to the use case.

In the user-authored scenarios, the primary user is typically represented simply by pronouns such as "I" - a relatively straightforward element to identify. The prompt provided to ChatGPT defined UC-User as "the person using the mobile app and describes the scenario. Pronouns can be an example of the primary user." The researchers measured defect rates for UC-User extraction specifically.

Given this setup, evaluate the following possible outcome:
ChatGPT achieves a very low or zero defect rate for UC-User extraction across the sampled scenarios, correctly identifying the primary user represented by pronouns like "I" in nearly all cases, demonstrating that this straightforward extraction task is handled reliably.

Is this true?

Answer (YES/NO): NO